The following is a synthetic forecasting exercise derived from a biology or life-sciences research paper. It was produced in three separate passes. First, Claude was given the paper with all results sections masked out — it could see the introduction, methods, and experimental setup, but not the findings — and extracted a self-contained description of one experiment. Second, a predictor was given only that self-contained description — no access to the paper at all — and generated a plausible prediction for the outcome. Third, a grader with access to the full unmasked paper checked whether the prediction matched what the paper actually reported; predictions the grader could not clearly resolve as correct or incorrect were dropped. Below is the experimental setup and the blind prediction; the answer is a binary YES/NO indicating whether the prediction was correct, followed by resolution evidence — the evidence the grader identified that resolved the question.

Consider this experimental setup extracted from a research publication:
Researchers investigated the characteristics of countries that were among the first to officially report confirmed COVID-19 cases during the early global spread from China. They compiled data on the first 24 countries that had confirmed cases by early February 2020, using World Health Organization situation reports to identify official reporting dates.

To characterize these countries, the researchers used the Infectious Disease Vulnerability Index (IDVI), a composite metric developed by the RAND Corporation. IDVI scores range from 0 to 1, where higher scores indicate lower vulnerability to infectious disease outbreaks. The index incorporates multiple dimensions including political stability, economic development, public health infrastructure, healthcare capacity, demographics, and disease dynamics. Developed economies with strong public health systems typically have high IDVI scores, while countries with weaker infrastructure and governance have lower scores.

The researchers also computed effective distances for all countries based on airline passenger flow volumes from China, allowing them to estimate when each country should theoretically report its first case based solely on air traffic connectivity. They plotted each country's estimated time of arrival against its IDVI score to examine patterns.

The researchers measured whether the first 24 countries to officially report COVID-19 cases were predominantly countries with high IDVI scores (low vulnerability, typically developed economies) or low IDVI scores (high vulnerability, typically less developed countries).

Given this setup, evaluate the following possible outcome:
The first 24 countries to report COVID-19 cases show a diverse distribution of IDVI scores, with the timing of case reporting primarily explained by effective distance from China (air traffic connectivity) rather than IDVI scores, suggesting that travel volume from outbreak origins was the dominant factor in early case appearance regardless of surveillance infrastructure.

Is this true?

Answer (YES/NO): NO